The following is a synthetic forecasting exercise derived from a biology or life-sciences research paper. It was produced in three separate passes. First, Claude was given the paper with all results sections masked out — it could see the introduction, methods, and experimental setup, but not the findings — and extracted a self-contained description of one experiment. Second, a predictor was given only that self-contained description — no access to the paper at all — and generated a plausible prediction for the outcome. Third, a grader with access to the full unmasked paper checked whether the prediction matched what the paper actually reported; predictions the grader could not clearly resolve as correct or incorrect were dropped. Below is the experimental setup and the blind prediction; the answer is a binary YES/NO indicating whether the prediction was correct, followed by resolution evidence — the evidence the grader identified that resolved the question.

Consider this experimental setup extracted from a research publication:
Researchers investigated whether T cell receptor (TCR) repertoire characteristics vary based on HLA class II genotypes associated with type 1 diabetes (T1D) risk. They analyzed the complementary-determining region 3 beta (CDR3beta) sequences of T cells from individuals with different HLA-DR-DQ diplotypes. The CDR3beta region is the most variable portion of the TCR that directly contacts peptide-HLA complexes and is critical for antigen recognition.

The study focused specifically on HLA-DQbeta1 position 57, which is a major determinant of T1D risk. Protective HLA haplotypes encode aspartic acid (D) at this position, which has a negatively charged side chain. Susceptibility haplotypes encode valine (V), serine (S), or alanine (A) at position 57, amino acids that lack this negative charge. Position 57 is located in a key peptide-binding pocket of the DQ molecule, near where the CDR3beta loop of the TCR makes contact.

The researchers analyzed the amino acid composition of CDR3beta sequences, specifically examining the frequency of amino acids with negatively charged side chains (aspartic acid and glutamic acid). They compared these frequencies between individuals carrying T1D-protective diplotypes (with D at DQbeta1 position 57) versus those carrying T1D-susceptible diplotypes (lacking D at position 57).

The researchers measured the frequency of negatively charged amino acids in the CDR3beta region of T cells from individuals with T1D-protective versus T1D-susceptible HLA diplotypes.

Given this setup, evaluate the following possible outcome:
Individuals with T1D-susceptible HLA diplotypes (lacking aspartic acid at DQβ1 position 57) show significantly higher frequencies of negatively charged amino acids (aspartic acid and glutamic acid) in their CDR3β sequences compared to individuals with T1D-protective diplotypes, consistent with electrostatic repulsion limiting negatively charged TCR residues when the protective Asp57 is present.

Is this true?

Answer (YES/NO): YES